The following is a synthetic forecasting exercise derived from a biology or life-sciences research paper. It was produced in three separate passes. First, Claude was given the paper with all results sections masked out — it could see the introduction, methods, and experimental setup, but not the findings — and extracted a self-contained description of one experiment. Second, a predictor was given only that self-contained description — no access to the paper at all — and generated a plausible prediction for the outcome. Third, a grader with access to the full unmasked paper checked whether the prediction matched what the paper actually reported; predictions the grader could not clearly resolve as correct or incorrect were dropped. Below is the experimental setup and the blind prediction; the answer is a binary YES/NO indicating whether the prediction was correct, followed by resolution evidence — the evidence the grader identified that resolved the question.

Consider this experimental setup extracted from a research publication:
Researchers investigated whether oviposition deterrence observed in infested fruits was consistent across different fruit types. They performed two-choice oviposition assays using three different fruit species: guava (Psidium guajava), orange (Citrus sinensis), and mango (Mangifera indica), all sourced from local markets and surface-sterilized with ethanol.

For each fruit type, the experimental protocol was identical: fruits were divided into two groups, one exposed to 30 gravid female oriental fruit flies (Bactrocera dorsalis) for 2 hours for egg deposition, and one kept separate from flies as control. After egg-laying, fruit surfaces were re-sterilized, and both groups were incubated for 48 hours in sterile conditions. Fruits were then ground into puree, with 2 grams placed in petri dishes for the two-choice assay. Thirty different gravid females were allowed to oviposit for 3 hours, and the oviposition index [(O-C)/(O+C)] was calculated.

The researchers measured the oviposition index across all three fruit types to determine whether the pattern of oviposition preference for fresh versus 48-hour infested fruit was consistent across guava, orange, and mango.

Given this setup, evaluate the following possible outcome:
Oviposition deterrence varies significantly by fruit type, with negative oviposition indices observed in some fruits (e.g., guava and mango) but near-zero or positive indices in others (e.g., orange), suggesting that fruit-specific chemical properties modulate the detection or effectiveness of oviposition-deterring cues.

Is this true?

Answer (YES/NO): NO